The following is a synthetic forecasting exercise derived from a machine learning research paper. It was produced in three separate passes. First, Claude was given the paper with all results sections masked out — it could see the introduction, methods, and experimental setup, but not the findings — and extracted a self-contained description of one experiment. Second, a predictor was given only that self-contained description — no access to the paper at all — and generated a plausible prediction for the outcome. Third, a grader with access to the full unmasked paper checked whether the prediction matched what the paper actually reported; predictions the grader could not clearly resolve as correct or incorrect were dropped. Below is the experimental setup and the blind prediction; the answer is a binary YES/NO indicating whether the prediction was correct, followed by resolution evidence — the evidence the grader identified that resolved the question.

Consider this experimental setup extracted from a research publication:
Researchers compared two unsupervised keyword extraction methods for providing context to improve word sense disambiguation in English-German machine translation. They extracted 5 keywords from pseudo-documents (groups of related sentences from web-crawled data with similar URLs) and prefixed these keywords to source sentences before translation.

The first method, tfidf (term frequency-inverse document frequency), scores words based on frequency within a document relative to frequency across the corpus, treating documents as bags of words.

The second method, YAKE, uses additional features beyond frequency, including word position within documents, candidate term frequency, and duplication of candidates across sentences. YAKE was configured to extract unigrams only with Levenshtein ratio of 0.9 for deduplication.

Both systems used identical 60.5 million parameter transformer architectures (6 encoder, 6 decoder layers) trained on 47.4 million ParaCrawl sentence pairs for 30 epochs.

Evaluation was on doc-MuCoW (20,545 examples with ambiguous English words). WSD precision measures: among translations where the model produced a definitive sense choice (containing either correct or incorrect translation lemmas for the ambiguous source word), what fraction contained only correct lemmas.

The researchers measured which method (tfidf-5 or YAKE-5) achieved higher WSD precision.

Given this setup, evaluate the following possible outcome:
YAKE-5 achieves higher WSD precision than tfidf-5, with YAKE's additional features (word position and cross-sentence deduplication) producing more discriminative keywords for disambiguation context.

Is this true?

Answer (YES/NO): YES